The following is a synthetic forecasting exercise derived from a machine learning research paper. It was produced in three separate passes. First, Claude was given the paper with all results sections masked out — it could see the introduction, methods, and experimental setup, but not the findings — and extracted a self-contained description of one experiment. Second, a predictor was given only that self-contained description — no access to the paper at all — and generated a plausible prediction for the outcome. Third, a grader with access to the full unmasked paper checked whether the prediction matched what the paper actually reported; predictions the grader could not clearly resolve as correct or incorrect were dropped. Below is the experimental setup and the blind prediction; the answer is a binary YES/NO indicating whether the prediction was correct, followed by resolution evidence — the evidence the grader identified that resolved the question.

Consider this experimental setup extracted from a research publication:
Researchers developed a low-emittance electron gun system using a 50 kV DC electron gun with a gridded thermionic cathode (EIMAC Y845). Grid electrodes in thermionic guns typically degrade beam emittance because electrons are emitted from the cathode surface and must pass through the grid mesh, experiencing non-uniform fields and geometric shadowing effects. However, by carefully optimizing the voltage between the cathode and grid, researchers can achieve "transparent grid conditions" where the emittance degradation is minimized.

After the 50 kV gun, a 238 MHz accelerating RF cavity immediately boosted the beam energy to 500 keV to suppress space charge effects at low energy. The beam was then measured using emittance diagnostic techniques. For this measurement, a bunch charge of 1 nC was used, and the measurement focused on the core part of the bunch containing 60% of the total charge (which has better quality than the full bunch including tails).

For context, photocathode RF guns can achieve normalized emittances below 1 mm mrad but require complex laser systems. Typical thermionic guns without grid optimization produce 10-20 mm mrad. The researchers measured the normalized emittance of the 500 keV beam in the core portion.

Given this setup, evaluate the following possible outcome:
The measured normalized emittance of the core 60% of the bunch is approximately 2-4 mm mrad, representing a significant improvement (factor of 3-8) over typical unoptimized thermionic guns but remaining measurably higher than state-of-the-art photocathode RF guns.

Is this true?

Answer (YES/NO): NO